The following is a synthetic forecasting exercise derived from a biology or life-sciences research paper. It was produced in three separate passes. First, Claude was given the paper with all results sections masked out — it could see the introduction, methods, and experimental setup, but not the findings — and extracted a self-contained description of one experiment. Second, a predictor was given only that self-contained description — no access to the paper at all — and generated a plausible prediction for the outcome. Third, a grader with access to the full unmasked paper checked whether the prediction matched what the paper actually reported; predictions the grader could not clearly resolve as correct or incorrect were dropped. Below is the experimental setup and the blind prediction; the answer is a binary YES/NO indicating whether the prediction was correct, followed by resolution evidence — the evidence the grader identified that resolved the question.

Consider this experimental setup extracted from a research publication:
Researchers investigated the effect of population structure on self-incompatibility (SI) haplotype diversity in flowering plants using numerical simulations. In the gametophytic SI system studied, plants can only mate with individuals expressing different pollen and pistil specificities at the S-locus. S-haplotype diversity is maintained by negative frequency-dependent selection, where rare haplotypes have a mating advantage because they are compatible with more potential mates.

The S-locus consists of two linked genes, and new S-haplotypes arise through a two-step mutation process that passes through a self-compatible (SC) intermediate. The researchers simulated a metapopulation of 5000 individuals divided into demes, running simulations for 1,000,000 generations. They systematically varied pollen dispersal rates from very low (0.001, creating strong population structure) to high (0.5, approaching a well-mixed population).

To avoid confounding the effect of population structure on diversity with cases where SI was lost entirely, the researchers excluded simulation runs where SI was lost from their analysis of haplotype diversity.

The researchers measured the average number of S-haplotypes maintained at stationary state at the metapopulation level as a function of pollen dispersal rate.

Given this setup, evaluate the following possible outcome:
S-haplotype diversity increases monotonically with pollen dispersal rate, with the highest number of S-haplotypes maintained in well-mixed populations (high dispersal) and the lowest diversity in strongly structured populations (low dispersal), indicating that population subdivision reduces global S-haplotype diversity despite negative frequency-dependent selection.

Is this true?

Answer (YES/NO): NO